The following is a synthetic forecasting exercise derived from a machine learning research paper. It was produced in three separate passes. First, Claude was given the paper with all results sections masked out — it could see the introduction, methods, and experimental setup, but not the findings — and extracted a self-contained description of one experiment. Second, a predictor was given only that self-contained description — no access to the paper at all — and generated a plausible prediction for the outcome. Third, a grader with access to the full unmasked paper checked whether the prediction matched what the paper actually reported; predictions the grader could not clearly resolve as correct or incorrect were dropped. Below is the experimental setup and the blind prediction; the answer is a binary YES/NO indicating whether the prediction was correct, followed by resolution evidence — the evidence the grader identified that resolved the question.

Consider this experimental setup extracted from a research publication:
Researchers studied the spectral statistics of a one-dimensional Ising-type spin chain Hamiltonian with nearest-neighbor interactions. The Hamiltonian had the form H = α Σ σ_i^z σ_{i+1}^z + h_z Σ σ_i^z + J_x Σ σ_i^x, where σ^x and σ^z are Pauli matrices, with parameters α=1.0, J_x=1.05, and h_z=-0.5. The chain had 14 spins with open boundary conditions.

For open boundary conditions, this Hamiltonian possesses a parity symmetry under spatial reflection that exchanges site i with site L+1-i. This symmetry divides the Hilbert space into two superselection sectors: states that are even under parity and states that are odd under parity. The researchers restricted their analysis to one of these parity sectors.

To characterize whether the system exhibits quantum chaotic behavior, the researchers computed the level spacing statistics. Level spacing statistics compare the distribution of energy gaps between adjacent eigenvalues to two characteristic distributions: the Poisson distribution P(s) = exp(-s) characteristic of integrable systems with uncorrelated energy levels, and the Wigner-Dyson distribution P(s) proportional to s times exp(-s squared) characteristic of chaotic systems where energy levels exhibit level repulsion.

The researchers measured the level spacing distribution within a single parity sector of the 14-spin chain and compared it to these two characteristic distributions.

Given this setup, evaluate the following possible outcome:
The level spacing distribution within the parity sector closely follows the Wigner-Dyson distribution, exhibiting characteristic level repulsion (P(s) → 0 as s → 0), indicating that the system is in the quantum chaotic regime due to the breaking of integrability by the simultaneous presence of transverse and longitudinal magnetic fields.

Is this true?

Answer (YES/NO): YES